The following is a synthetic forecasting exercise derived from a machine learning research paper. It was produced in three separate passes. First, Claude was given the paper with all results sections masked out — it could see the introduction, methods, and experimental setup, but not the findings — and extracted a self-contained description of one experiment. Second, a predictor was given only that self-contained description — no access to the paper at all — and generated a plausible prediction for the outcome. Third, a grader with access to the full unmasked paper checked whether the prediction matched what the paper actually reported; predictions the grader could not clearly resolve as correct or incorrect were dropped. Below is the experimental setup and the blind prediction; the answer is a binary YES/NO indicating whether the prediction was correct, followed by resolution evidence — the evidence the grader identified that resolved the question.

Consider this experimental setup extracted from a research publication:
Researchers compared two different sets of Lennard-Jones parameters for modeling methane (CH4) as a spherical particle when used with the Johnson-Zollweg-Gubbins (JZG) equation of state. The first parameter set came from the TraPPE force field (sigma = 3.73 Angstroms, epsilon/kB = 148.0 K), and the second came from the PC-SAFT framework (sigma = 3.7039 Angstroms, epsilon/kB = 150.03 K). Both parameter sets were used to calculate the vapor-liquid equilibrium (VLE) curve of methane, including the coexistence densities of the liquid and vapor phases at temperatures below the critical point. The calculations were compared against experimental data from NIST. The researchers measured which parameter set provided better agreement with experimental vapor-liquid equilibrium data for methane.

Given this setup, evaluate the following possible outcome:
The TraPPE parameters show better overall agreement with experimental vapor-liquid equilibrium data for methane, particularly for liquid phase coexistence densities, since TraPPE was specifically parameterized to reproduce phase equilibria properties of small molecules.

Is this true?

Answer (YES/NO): YES